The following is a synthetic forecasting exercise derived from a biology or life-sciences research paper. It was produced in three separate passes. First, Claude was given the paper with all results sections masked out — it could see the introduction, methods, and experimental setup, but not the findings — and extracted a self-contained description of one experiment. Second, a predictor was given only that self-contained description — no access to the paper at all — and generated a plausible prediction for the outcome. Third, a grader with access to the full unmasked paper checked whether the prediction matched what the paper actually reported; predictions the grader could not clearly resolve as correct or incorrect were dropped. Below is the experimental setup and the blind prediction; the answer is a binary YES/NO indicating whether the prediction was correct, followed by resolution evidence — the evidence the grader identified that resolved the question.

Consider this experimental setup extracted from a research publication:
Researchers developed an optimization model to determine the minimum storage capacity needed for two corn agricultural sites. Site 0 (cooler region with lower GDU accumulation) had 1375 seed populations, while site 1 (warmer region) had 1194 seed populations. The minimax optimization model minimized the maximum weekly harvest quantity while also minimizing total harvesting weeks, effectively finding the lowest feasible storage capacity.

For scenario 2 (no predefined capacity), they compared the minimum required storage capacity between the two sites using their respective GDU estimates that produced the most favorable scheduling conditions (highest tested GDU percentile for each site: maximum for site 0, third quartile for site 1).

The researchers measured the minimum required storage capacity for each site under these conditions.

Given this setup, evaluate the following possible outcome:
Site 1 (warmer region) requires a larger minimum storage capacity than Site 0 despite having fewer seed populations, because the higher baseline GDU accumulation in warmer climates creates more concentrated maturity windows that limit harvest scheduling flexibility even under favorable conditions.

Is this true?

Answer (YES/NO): NO